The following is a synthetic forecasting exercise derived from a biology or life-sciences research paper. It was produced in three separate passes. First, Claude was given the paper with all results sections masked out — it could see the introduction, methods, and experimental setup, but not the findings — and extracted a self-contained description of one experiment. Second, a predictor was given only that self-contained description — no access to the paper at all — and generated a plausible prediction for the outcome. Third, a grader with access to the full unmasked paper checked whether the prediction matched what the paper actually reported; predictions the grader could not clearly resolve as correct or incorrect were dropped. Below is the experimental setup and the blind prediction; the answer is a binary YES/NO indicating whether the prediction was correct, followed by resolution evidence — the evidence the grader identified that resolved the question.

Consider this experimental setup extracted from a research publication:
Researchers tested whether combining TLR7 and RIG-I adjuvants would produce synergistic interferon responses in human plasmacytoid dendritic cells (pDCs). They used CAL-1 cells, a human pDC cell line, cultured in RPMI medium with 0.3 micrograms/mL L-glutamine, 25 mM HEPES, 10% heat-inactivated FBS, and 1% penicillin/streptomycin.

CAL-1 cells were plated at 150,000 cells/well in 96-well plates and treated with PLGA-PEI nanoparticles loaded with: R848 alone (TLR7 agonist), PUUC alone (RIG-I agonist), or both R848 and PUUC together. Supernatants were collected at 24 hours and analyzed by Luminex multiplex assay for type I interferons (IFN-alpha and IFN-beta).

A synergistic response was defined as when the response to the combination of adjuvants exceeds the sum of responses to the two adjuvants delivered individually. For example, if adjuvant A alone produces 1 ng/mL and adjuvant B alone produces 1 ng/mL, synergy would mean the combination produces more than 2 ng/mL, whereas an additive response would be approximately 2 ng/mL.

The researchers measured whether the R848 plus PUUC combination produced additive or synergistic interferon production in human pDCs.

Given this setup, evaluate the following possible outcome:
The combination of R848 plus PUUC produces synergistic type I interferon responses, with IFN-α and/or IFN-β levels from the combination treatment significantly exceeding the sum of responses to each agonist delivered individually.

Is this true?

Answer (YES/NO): YES